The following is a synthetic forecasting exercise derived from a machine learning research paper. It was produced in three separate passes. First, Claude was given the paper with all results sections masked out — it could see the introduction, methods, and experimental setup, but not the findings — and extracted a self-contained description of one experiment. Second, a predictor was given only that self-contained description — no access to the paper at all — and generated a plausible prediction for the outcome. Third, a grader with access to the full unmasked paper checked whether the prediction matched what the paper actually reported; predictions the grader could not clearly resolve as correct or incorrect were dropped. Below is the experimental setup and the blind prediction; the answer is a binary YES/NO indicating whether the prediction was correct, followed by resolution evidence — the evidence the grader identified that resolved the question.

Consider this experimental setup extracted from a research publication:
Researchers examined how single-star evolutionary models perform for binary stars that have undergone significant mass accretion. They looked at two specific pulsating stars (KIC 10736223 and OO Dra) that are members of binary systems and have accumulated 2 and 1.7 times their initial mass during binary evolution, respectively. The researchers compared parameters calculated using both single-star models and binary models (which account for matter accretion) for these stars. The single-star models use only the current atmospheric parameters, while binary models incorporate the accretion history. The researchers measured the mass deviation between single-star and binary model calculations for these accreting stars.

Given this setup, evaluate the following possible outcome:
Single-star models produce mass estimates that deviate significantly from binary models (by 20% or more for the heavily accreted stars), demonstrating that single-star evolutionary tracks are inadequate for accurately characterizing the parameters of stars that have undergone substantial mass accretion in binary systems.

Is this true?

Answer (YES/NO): NO